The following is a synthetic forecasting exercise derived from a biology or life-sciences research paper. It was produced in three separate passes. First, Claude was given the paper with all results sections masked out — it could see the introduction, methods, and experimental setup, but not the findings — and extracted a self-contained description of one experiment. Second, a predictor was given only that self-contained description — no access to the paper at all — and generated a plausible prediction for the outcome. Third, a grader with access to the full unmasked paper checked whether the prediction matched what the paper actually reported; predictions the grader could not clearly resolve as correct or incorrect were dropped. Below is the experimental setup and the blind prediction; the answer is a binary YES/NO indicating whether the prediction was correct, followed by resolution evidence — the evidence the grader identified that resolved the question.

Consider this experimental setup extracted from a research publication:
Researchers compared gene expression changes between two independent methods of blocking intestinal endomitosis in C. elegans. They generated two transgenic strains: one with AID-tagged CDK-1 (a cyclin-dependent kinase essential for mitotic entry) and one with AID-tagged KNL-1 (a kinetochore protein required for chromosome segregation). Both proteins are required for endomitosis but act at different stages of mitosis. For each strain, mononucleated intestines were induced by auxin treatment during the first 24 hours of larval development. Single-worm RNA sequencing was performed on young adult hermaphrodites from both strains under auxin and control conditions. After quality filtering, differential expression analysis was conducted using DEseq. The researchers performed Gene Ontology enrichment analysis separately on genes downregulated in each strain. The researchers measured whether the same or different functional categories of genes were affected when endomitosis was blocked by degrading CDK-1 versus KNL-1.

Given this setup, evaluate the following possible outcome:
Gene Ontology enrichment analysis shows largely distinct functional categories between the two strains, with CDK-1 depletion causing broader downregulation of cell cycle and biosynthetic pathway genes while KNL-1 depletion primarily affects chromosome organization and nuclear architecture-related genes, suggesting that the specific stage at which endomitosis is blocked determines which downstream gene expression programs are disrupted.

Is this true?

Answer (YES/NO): NO